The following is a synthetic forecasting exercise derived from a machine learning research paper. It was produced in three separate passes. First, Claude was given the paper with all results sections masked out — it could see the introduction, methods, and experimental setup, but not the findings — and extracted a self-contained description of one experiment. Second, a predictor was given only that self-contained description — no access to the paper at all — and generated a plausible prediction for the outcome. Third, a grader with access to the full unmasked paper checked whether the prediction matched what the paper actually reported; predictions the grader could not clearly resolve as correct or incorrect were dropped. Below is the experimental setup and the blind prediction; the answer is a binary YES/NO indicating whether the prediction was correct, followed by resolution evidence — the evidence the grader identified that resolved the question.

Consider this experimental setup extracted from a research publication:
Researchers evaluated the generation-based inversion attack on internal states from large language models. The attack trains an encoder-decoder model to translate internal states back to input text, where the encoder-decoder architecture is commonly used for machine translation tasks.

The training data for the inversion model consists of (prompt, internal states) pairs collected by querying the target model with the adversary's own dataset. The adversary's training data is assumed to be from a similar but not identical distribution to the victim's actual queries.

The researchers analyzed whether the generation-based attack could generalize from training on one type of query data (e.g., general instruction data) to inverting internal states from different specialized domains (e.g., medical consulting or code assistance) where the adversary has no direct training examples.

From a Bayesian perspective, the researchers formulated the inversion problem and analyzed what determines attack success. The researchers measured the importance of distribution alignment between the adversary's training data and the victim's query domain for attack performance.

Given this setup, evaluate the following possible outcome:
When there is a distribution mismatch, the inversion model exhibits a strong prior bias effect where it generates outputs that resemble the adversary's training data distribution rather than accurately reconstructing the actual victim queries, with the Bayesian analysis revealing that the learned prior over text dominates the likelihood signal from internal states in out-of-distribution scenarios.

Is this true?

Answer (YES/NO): NO